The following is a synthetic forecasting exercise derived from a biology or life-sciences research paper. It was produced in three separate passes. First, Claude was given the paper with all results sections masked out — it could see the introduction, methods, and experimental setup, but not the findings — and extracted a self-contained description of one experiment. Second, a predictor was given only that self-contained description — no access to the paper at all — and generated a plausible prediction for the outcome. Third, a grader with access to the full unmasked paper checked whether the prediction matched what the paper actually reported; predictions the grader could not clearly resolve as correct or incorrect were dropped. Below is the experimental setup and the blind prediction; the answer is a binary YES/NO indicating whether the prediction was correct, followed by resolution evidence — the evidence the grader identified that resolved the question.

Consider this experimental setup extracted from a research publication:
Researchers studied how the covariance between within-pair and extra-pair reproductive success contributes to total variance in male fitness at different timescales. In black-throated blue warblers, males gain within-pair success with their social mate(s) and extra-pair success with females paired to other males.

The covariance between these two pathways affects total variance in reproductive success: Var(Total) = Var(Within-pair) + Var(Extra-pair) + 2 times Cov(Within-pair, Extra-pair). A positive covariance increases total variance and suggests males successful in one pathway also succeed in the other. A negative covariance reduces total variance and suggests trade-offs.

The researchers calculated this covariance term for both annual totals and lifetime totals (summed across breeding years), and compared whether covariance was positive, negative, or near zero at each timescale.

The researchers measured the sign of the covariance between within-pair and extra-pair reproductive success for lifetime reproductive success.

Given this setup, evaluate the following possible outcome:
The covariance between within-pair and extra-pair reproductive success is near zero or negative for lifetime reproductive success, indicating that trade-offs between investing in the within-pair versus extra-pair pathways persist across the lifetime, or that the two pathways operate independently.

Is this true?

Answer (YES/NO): NO